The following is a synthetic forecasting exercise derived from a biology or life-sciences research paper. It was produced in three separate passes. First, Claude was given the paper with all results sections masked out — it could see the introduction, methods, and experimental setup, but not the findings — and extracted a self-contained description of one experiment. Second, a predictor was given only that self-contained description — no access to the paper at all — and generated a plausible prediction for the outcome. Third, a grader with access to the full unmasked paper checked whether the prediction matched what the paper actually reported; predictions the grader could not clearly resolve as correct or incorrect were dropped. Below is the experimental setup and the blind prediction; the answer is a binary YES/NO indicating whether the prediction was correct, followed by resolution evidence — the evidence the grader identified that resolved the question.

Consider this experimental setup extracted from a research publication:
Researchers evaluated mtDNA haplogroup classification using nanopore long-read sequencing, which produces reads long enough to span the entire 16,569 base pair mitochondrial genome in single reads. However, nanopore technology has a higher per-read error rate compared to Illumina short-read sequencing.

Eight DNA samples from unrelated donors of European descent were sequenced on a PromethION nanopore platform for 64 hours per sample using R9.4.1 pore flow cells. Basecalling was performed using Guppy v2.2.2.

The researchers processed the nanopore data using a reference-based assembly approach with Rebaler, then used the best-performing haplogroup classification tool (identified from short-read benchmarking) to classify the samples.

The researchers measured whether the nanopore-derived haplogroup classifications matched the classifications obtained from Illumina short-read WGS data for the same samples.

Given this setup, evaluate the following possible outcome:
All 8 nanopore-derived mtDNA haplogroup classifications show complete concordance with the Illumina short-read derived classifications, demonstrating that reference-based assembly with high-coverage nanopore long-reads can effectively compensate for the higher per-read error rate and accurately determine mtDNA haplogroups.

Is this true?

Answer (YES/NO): YES